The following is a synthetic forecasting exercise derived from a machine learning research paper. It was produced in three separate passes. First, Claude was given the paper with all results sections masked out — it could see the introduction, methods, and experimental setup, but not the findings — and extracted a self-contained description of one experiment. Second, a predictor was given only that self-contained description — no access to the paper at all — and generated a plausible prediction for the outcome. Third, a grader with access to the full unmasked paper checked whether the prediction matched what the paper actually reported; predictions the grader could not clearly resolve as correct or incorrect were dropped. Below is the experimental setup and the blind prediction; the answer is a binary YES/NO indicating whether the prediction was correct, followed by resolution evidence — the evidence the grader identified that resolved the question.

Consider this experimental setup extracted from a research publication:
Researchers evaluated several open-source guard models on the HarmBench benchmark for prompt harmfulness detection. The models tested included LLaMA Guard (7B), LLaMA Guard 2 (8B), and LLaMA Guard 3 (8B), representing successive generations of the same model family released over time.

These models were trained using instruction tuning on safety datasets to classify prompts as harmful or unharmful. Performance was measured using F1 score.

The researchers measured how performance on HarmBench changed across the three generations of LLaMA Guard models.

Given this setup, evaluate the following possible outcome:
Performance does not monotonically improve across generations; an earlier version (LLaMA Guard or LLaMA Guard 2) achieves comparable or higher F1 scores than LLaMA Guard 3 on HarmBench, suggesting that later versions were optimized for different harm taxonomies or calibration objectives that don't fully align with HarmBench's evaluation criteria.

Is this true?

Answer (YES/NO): NO